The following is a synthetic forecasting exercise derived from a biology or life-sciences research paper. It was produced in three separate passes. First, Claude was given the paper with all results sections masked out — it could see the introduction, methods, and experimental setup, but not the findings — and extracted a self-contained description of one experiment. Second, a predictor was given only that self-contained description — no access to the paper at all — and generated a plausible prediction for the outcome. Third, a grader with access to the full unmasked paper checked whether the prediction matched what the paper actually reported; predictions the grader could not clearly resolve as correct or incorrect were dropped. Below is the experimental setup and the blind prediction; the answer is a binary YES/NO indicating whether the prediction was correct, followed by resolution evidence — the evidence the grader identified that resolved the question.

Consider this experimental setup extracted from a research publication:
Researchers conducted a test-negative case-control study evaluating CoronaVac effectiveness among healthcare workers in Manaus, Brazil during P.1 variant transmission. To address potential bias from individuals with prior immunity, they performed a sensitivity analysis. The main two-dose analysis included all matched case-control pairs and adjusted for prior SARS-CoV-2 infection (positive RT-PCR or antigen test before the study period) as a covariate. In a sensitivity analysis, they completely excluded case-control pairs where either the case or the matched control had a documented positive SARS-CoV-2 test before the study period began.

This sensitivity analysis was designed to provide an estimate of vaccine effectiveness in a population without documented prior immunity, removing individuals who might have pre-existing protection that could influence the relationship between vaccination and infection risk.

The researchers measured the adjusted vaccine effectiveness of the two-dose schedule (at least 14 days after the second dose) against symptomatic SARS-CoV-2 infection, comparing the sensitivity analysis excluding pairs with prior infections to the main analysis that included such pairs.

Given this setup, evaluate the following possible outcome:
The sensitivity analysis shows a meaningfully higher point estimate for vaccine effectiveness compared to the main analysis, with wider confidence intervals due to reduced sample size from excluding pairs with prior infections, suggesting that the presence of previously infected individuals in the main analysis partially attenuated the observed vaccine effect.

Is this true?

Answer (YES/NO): NO